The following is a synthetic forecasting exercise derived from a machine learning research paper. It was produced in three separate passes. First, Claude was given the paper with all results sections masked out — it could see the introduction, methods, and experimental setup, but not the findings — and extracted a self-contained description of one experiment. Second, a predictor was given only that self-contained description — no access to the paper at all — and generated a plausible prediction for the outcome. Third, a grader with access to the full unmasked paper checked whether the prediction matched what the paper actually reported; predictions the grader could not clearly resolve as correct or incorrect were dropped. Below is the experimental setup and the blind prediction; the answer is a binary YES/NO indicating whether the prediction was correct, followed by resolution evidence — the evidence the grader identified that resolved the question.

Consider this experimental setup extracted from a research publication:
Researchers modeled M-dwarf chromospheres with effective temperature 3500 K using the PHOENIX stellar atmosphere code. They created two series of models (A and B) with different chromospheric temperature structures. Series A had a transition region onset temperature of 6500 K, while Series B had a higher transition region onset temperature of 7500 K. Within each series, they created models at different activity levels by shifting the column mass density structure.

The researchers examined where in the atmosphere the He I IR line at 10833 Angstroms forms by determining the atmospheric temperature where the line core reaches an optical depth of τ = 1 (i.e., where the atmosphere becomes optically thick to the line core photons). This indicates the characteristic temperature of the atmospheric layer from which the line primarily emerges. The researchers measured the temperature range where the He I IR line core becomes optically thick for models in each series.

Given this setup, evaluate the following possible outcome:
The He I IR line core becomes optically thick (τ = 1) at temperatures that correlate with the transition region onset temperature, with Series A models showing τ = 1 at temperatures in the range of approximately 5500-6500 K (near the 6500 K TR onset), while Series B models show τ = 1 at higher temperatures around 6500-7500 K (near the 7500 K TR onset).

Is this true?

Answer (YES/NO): YES